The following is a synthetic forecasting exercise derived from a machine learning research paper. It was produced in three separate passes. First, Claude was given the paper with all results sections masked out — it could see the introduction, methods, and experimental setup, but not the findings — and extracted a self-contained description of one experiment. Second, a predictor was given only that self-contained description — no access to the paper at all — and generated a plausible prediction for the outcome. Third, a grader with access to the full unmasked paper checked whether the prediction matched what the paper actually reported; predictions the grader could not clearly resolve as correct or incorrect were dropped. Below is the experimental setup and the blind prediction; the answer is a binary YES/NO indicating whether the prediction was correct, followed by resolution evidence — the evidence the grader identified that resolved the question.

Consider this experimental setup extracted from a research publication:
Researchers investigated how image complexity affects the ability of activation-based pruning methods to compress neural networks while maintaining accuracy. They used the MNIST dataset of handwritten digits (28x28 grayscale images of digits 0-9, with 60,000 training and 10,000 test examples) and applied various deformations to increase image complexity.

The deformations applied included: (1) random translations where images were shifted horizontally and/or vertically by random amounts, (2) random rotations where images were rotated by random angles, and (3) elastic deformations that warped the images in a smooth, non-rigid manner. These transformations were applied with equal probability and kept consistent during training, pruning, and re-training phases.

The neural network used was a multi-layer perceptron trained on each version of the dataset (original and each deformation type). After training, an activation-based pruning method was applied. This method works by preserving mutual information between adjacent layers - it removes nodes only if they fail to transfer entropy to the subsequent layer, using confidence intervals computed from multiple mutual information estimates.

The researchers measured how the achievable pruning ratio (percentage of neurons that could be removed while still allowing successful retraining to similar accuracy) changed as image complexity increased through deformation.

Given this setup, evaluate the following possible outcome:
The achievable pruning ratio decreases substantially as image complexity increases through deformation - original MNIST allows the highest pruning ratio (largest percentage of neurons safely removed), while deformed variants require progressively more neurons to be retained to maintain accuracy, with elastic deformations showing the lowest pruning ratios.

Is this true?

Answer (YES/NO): NO